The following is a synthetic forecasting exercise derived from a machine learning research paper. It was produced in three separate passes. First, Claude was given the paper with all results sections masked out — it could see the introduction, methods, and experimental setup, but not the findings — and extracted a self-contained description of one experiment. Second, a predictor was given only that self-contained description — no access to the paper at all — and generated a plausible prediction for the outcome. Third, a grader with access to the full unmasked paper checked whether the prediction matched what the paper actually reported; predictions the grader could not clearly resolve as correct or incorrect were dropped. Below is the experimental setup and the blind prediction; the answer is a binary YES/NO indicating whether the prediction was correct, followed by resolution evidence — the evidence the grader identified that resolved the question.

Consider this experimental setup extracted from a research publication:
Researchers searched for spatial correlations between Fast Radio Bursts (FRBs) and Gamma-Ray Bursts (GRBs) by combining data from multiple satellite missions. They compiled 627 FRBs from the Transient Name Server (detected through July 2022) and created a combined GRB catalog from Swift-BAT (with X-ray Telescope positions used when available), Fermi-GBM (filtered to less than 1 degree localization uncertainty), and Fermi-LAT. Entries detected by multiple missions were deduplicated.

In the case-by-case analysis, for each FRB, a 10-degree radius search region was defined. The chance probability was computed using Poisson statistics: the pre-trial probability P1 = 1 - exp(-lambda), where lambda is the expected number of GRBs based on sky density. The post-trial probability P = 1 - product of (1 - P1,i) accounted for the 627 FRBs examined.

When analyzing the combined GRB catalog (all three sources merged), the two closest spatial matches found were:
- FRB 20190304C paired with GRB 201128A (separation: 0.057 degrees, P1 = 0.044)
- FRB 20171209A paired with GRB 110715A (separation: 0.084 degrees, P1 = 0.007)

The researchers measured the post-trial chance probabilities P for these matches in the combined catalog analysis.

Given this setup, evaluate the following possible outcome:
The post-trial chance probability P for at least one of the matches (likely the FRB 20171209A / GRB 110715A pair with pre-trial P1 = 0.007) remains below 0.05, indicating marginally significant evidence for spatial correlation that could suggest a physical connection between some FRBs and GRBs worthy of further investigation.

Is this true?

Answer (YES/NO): NO